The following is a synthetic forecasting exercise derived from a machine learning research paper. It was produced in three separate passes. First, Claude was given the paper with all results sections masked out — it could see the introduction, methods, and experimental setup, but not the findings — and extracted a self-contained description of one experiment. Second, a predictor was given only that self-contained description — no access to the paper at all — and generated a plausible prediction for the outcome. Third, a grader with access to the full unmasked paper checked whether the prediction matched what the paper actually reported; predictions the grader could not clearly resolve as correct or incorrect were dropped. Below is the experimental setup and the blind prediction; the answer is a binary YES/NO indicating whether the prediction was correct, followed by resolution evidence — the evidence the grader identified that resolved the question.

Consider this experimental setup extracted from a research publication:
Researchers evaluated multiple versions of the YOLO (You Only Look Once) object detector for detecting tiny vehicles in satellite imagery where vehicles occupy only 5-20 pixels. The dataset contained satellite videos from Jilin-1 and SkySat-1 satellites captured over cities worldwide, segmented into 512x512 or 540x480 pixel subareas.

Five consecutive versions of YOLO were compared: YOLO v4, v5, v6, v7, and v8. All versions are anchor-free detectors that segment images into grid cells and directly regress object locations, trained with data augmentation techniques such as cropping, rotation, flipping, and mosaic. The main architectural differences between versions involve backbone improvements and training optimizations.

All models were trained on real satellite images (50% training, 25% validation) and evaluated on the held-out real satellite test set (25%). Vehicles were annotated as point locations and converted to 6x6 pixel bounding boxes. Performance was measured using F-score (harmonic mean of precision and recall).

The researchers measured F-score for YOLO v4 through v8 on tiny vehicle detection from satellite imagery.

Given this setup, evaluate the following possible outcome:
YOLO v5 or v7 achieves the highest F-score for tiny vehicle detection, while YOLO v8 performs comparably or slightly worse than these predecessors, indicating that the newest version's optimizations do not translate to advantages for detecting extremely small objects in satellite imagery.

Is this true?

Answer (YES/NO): NO